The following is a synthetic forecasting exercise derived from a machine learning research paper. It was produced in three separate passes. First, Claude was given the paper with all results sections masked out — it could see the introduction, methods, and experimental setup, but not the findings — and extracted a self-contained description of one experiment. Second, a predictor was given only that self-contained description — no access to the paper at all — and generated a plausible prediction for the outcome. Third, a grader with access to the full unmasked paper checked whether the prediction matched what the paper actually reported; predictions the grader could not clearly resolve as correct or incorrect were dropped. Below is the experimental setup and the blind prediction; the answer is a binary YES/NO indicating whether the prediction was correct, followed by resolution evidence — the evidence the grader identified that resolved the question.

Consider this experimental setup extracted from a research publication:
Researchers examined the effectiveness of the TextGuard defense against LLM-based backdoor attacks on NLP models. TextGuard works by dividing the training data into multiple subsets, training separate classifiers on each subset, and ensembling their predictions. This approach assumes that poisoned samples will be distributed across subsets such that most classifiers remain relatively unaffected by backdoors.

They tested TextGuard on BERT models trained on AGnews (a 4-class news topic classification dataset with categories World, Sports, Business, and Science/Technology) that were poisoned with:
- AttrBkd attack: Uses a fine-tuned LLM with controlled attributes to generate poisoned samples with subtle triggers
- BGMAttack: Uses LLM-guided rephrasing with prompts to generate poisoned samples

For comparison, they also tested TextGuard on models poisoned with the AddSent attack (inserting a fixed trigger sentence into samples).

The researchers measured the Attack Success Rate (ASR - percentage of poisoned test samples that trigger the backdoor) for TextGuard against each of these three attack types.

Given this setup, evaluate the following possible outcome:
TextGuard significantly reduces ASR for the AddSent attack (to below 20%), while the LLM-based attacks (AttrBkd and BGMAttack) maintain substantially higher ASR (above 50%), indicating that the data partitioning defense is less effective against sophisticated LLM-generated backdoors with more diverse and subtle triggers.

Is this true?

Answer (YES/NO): YES